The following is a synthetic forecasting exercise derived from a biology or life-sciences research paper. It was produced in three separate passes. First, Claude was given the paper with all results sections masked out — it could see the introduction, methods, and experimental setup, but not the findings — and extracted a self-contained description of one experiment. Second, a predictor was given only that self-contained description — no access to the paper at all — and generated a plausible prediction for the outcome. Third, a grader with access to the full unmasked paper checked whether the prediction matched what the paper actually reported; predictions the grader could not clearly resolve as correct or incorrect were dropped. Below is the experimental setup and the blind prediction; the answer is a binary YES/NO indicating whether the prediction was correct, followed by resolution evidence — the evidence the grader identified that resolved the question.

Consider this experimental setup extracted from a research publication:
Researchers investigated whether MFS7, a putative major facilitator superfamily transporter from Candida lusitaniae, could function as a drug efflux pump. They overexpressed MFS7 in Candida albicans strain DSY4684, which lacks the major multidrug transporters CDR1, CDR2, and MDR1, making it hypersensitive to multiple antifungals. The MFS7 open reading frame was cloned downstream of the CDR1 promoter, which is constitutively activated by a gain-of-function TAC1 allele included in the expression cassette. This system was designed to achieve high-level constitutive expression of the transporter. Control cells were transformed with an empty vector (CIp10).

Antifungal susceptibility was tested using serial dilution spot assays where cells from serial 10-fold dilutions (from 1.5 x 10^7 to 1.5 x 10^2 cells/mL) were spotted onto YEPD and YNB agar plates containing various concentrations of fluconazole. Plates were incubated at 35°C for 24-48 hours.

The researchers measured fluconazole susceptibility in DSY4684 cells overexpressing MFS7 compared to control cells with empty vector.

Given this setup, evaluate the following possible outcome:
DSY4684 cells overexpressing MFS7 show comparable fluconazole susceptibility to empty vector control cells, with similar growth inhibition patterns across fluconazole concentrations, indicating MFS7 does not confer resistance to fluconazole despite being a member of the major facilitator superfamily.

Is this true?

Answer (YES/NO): NO